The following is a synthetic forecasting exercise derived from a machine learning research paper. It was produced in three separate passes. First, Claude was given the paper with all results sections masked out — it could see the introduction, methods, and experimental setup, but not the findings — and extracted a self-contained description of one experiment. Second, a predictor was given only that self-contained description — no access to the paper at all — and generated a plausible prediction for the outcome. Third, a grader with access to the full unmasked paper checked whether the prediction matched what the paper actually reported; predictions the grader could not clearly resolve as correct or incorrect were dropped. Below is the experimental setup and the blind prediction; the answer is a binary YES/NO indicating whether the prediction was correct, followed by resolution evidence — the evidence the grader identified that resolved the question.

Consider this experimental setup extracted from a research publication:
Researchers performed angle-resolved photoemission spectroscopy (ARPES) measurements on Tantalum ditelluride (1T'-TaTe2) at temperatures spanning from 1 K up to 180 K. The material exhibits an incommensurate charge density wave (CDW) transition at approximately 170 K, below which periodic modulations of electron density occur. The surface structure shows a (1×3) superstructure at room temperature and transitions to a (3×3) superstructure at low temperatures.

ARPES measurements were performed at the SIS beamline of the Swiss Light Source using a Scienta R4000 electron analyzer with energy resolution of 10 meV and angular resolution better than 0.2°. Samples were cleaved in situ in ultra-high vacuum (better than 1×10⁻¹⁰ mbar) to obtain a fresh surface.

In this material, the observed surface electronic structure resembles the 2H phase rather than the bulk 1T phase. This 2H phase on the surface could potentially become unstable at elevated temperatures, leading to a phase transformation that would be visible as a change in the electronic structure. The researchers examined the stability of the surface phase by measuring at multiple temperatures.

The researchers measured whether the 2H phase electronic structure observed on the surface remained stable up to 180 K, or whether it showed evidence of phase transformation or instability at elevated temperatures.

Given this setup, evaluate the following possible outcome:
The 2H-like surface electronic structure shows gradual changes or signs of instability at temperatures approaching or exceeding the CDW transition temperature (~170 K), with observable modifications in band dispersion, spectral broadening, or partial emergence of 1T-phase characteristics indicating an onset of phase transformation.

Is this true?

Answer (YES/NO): NO